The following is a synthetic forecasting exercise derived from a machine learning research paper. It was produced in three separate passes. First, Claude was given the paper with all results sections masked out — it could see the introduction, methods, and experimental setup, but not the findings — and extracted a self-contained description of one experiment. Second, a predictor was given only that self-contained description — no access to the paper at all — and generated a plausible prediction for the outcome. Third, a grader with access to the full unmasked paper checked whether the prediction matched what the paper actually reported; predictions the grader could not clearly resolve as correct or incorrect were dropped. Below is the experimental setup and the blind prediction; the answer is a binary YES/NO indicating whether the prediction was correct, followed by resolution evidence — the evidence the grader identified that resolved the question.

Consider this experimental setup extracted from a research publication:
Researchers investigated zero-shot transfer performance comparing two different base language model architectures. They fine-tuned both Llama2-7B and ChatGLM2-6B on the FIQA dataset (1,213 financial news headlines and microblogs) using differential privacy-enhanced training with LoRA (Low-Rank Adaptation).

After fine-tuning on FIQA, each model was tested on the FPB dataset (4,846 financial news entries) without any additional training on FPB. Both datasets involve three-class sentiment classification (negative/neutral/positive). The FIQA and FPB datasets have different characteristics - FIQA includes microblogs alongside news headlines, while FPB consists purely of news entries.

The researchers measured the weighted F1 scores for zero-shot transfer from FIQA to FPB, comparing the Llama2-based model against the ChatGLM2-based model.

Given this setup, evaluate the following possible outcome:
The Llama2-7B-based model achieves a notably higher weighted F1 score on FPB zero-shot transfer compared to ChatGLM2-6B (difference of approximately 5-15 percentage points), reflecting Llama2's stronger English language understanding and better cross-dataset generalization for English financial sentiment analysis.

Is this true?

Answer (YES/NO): NO